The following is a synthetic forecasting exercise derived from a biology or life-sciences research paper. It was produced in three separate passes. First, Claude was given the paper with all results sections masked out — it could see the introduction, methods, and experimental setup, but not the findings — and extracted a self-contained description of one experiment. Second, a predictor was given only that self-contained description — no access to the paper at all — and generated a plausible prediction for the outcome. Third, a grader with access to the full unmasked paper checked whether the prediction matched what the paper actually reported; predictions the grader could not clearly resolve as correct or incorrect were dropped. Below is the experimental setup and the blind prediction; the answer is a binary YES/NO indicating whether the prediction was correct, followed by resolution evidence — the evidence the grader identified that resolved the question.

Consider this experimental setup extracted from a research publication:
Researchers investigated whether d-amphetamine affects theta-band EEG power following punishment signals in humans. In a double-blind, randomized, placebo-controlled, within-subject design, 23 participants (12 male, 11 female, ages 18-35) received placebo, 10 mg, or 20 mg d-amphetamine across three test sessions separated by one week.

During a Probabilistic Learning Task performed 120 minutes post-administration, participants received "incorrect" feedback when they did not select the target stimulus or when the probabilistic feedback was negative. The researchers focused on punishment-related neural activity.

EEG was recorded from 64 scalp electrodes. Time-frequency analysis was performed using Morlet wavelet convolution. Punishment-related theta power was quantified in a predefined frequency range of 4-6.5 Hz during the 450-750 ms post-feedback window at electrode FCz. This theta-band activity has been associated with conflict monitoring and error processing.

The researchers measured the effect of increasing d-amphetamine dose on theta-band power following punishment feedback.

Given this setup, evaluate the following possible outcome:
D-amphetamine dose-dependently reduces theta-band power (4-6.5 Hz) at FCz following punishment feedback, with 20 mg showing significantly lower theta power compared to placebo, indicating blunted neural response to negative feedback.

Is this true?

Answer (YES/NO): NO